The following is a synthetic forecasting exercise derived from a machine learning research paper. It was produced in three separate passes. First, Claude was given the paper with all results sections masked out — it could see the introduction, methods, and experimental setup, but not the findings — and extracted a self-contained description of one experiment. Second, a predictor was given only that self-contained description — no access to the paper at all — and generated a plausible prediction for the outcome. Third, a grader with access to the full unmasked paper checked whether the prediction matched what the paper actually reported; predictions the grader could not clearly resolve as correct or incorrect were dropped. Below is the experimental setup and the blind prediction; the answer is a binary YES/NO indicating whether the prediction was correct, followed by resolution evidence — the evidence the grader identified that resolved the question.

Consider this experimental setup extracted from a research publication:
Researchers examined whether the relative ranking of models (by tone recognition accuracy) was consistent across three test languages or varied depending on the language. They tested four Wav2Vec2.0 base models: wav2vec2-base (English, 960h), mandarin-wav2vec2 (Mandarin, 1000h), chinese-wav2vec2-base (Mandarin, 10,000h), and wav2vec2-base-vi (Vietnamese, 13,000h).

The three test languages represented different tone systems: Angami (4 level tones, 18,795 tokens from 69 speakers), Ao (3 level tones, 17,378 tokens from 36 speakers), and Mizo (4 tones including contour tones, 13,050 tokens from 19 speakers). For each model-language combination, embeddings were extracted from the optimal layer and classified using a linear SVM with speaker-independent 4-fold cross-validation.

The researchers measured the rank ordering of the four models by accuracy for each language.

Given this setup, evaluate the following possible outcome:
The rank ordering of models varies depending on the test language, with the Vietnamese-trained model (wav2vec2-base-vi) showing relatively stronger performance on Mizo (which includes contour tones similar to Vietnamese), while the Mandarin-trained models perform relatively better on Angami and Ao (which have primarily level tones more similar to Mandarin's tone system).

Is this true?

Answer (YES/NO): NO